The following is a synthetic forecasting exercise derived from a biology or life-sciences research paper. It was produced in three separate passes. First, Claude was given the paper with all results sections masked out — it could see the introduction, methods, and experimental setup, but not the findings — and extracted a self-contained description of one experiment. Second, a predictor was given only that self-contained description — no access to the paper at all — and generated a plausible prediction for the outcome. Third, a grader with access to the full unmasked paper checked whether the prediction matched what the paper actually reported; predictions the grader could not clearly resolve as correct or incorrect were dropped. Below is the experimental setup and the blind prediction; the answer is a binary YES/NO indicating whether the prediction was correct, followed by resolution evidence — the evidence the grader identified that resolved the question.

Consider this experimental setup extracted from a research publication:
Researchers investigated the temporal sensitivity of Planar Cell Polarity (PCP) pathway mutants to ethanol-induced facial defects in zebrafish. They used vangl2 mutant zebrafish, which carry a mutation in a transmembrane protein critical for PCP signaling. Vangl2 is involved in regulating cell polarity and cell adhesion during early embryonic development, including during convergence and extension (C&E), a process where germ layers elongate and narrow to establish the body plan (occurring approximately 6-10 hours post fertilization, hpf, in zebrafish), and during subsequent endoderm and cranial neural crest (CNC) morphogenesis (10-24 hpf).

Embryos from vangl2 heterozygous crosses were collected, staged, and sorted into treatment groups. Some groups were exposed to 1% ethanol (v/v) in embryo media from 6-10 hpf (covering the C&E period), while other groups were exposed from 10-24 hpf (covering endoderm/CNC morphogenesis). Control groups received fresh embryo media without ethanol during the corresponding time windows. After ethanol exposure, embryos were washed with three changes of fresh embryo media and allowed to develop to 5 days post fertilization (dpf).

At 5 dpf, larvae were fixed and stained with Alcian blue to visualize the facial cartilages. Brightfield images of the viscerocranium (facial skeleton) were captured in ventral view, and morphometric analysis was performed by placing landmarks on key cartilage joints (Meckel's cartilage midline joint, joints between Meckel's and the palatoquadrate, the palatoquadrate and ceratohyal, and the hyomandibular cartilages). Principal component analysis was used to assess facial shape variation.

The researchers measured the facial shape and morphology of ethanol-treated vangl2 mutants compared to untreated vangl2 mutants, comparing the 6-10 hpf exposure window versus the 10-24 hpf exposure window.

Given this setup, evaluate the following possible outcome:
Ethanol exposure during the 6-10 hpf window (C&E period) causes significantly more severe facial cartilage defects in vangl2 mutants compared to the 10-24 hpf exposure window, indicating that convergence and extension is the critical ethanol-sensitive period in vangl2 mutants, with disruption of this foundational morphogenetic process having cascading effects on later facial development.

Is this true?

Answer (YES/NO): NO